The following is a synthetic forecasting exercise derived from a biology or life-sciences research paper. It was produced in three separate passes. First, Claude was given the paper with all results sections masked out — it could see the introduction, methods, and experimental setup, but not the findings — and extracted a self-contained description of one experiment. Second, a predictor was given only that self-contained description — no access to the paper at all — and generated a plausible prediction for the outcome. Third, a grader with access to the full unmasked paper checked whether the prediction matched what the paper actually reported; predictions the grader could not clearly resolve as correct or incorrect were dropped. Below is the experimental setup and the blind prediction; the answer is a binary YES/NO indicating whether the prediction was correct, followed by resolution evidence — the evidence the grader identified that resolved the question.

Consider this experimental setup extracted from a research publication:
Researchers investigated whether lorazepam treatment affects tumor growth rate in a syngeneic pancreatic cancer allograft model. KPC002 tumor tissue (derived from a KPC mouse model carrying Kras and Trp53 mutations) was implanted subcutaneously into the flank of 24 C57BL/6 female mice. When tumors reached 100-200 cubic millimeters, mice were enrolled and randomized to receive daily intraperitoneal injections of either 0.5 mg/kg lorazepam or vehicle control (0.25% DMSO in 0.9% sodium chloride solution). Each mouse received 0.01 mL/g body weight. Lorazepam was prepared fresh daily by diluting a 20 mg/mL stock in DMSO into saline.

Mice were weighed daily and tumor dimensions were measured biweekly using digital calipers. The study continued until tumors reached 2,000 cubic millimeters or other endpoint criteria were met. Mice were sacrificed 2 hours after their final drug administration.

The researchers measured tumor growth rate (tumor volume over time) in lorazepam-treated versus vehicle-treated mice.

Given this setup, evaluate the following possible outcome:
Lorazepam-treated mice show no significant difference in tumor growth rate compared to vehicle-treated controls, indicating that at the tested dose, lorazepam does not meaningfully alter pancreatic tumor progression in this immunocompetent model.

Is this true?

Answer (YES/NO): YES